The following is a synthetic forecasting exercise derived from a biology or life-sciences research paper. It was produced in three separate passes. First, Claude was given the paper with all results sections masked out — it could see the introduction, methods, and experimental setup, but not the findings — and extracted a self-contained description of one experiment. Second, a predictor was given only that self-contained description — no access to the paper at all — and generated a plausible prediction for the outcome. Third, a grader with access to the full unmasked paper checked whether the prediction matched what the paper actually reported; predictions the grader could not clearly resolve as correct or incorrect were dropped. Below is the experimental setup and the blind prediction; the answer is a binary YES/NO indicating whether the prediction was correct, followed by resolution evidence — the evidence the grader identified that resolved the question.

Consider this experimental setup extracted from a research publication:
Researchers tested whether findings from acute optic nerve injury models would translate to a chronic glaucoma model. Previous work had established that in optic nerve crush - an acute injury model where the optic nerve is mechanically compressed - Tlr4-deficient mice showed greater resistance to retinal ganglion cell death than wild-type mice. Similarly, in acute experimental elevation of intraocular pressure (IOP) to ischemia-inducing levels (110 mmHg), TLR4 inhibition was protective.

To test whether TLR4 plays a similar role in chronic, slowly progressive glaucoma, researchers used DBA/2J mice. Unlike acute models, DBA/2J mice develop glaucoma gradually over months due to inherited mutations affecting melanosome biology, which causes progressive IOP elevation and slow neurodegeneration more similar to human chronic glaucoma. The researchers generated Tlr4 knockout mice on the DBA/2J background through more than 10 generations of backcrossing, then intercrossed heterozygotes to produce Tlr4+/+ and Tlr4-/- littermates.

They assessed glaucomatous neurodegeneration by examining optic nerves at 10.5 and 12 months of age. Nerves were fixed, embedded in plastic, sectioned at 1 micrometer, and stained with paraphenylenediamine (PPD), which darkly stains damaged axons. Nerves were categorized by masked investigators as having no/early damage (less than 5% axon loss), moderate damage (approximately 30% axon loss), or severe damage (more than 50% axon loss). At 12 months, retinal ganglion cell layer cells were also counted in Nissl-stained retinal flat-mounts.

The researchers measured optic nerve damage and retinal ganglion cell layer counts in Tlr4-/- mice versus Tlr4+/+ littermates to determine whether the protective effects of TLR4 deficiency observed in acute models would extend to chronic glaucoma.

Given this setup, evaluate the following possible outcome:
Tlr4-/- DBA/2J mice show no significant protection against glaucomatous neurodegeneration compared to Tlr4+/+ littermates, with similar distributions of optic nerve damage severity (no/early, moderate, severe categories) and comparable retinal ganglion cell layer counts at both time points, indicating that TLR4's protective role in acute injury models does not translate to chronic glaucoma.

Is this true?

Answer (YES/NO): YES